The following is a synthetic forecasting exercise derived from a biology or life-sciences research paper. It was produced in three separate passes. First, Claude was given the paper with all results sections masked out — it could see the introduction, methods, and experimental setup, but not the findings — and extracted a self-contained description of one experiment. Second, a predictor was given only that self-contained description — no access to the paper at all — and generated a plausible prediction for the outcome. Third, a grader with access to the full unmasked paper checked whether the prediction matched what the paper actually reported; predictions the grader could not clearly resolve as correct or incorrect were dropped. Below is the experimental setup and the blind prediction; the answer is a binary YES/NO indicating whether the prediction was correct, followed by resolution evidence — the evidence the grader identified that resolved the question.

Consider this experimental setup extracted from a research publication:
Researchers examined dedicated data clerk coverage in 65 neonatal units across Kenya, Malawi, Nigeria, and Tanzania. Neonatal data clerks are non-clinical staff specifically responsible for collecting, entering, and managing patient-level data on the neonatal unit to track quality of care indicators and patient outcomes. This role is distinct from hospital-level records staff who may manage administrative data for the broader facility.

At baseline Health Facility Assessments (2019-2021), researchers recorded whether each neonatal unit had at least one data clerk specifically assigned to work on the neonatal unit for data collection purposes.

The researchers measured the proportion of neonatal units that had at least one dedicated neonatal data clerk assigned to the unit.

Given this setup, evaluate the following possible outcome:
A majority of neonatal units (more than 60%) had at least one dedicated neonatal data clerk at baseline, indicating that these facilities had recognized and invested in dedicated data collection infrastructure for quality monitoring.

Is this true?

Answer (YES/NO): NO